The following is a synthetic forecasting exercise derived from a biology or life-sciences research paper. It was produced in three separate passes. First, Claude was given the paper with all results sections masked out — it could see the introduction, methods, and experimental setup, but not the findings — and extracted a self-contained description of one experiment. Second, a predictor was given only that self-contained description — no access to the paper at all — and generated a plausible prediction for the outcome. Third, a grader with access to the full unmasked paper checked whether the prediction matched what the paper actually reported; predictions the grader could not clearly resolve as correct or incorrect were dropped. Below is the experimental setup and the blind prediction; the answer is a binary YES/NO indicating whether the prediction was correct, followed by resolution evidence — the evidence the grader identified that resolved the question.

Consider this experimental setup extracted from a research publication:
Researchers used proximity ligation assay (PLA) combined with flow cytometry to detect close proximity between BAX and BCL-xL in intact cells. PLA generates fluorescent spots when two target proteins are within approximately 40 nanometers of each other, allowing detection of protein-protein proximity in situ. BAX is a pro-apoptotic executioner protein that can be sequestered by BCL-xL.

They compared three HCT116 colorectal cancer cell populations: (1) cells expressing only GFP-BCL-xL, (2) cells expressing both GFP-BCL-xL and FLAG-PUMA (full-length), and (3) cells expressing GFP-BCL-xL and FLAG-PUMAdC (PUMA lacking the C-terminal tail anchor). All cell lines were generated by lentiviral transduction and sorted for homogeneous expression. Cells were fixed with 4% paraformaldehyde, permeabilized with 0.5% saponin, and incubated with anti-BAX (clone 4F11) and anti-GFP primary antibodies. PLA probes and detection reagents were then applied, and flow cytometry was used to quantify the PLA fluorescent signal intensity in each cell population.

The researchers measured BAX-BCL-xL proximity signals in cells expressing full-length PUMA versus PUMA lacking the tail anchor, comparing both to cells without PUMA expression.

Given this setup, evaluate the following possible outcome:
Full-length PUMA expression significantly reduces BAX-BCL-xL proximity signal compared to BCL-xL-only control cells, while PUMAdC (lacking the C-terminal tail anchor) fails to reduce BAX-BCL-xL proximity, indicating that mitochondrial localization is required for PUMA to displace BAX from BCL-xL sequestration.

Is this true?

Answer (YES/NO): NO